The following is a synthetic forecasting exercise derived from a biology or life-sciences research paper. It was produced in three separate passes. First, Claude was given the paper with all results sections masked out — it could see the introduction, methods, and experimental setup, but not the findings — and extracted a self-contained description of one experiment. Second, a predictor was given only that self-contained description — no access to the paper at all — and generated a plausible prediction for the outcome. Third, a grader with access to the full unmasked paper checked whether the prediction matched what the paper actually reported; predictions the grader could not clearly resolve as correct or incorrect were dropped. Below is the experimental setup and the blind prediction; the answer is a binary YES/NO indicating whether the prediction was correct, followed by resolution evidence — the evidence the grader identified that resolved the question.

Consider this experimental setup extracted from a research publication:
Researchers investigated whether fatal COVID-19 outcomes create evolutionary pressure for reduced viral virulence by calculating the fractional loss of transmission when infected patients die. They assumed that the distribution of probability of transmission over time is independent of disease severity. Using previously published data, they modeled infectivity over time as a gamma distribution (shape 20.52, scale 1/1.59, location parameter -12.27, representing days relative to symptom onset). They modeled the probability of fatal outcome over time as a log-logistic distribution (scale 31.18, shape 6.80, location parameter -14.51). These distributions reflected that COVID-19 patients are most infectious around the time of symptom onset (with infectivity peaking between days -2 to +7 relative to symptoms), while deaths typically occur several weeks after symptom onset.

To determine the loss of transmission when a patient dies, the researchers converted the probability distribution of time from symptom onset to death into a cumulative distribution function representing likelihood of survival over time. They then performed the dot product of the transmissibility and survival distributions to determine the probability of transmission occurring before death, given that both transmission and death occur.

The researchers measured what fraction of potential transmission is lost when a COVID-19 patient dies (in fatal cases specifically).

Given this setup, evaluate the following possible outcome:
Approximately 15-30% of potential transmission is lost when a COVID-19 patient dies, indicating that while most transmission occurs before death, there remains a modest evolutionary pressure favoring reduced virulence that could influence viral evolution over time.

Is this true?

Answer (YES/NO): NO